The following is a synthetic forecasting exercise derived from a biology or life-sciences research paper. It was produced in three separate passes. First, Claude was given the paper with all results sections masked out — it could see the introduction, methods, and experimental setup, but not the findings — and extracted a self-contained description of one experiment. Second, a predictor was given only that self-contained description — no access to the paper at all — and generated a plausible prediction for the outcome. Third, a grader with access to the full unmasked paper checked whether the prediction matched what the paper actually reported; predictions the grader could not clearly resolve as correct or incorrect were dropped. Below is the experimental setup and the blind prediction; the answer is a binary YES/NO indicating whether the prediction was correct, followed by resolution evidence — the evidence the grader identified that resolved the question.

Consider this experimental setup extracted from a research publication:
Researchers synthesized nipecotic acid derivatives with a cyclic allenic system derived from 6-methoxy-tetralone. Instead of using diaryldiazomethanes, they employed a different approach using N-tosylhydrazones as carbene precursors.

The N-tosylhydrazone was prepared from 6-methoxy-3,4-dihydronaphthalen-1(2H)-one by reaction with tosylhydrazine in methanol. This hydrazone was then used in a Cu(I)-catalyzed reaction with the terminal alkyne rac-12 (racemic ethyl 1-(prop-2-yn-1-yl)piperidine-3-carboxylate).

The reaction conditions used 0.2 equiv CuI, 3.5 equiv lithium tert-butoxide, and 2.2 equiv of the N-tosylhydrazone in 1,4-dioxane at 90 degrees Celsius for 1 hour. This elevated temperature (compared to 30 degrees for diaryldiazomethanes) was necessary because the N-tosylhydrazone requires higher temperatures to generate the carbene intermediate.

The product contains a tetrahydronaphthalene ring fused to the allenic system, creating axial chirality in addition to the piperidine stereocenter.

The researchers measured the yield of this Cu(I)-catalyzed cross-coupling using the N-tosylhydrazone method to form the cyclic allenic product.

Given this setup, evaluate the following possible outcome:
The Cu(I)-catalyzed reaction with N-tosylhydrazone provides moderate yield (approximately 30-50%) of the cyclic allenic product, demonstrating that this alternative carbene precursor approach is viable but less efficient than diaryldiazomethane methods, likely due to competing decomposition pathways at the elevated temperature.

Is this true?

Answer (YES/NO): NO